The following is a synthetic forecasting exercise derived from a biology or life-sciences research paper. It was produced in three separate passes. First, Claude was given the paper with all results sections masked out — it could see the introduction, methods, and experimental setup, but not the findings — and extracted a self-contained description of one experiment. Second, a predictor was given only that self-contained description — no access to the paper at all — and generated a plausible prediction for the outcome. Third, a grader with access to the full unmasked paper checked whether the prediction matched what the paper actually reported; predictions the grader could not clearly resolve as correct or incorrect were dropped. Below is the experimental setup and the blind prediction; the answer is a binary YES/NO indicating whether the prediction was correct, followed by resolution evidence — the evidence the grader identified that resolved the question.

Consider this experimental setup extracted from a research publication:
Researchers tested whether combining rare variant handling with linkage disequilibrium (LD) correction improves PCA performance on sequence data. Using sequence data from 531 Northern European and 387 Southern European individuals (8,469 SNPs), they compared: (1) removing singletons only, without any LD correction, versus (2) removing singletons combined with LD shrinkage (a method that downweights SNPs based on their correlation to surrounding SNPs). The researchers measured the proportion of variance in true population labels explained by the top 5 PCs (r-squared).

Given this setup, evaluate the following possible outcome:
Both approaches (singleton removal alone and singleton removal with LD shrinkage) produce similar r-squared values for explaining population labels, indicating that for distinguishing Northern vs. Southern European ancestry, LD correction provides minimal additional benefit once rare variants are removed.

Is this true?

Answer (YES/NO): NO